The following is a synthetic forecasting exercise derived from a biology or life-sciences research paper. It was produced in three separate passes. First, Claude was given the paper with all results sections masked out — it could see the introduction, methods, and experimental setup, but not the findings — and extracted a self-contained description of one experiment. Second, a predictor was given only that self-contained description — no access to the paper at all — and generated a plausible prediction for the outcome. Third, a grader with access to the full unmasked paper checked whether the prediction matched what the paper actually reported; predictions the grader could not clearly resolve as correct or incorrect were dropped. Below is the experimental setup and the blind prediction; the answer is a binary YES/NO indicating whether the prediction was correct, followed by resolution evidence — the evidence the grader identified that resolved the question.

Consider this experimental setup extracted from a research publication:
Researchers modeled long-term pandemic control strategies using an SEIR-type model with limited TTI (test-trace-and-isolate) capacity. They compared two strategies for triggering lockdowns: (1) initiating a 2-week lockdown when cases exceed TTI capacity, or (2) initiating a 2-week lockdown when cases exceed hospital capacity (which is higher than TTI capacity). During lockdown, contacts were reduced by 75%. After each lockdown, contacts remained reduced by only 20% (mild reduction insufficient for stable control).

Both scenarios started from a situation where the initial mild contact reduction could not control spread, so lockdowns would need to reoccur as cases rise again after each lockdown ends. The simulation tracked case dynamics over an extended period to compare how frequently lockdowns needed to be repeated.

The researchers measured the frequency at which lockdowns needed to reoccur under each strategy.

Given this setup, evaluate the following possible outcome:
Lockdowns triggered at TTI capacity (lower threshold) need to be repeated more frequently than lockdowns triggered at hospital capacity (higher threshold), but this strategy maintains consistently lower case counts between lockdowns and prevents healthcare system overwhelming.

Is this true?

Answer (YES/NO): NO